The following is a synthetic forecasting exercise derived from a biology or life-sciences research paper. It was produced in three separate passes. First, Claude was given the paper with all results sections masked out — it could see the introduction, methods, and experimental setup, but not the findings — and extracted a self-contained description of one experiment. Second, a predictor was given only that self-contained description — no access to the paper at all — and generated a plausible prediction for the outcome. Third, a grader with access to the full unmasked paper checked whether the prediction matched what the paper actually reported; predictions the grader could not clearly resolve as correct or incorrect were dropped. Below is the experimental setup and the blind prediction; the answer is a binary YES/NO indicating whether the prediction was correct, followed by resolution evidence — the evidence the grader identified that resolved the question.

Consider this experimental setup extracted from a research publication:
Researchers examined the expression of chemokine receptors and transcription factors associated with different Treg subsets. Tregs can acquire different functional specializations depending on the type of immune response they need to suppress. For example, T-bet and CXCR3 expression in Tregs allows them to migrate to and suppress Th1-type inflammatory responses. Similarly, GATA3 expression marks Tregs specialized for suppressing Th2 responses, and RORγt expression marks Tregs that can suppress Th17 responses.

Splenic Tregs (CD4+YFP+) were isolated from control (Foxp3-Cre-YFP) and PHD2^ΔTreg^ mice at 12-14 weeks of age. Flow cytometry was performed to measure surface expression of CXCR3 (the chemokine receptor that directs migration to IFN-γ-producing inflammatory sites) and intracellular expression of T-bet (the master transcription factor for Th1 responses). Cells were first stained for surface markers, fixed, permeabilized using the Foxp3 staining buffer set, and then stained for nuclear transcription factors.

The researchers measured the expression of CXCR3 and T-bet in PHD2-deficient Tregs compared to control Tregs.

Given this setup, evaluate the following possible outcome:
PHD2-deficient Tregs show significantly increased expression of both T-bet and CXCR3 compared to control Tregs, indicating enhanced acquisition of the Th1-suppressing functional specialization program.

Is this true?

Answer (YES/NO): NO